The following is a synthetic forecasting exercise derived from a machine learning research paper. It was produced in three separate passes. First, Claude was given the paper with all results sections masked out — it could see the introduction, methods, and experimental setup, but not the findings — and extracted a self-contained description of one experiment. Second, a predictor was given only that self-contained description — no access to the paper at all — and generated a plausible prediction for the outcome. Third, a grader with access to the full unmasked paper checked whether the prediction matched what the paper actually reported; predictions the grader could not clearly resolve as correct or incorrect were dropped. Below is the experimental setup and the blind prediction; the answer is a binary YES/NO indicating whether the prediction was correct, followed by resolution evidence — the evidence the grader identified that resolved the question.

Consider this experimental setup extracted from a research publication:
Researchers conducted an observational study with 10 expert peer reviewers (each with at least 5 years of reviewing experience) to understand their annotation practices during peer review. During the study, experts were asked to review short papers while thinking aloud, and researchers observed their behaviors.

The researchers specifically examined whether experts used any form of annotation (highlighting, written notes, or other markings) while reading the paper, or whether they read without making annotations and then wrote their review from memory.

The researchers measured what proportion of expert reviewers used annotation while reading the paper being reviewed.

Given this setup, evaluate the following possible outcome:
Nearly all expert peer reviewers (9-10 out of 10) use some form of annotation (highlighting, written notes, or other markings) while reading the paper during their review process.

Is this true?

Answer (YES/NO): YES